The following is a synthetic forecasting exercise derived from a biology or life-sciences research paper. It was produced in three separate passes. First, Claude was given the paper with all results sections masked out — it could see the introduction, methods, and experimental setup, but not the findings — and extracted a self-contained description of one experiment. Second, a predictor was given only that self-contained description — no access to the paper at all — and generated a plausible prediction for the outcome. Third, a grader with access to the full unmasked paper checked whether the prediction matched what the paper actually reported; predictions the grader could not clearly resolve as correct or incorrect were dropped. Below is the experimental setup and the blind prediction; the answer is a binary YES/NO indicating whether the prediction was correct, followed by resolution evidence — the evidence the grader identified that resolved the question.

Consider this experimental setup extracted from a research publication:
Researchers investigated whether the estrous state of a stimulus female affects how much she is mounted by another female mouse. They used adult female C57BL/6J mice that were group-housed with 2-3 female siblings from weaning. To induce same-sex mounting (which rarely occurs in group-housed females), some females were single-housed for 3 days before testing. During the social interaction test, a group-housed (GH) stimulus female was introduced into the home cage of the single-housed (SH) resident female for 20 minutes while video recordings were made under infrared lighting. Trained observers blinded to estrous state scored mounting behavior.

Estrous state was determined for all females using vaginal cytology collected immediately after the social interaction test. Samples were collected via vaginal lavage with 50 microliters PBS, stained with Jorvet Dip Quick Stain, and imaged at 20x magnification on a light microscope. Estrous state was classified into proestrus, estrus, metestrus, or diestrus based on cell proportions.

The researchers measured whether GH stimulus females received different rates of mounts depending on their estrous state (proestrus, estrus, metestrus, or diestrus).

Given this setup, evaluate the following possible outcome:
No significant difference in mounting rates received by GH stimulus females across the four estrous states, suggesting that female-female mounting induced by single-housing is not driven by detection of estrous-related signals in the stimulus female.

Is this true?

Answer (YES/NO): YES